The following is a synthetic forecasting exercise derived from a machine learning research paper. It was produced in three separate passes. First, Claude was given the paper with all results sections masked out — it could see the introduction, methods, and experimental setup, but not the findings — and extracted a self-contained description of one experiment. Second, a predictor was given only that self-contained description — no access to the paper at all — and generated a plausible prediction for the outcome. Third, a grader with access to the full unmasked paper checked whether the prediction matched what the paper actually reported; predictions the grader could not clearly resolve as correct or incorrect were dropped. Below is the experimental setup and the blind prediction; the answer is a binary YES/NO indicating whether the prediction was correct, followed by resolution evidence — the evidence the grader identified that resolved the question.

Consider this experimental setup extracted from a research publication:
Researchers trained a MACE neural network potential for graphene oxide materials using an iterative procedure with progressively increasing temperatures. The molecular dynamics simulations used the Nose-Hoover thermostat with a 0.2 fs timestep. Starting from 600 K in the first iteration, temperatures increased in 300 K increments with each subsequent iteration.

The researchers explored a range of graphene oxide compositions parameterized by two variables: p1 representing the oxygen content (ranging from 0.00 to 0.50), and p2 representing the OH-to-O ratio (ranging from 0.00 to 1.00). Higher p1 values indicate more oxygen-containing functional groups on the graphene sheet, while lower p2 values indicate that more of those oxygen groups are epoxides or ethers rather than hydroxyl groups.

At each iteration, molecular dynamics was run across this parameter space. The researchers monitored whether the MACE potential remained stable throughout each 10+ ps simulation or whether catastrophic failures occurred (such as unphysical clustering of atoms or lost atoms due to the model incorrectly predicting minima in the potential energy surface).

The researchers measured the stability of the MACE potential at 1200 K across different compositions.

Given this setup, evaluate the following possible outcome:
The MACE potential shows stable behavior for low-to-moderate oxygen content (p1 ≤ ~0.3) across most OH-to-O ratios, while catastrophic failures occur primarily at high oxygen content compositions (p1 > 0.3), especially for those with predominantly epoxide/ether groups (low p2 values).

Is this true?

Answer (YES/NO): YES